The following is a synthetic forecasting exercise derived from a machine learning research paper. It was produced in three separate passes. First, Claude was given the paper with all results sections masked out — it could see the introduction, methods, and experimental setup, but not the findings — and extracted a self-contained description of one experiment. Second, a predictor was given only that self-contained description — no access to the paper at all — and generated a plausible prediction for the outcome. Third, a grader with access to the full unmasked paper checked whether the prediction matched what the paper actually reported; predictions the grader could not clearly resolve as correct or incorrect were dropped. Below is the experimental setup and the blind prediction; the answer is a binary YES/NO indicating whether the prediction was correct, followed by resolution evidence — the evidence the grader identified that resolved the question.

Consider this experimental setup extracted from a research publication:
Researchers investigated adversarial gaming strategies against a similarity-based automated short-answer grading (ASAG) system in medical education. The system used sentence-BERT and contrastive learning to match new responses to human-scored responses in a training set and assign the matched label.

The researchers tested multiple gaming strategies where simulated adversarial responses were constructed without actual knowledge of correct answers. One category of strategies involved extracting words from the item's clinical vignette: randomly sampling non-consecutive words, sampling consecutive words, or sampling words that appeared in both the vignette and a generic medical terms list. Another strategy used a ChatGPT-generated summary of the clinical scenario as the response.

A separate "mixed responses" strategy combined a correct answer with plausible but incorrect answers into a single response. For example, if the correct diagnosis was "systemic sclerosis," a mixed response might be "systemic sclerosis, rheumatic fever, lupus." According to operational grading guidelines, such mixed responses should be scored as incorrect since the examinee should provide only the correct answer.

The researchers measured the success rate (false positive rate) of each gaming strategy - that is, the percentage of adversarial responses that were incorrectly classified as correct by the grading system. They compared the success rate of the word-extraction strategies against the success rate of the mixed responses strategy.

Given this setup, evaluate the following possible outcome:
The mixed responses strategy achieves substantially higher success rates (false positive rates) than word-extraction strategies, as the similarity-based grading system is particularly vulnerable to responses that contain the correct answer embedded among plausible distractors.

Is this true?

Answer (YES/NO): YES